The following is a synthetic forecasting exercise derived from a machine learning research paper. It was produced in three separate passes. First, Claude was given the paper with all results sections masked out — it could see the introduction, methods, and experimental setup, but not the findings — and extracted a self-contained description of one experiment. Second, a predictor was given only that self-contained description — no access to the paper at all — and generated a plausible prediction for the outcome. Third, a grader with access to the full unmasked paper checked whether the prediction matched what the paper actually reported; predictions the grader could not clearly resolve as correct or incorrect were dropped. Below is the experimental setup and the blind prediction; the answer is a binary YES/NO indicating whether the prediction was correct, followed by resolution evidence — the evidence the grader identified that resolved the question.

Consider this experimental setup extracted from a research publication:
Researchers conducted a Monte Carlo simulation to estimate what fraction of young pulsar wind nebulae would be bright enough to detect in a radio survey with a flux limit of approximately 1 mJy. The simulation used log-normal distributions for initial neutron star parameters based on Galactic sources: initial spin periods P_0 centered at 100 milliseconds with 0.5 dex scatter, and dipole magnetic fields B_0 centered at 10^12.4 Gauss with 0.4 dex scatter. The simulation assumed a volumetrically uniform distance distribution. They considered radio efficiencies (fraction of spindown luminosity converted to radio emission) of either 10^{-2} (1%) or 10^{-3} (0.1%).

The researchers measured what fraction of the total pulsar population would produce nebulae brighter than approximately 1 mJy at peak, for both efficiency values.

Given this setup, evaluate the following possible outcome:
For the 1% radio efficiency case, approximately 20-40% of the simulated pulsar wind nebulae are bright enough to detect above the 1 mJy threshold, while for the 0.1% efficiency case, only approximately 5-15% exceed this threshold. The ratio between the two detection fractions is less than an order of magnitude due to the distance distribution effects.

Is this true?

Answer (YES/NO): NO